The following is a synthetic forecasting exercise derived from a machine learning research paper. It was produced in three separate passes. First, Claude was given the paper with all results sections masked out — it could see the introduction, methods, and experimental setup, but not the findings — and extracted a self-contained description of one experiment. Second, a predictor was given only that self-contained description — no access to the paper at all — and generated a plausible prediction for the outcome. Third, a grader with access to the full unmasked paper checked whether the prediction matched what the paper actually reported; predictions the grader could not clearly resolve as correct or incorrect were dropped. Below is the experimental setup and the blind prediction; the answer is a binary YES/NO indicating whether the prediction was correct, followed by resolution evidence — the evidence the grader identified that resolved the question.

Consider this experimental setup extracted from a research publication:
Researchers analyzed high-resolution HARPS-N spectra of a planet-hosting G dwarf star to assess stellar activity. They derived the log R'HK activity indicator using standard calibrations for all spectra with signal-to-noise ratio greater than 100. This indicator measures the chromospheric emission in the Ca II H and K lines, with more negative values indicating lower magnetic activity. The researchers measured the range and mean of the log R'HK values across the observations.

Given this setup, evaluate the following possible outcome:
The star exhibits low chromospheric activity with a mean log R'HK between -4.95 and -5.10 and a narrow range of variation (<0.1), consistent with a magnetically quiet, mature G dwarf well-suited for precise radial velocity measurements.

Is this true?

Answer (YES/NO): YES